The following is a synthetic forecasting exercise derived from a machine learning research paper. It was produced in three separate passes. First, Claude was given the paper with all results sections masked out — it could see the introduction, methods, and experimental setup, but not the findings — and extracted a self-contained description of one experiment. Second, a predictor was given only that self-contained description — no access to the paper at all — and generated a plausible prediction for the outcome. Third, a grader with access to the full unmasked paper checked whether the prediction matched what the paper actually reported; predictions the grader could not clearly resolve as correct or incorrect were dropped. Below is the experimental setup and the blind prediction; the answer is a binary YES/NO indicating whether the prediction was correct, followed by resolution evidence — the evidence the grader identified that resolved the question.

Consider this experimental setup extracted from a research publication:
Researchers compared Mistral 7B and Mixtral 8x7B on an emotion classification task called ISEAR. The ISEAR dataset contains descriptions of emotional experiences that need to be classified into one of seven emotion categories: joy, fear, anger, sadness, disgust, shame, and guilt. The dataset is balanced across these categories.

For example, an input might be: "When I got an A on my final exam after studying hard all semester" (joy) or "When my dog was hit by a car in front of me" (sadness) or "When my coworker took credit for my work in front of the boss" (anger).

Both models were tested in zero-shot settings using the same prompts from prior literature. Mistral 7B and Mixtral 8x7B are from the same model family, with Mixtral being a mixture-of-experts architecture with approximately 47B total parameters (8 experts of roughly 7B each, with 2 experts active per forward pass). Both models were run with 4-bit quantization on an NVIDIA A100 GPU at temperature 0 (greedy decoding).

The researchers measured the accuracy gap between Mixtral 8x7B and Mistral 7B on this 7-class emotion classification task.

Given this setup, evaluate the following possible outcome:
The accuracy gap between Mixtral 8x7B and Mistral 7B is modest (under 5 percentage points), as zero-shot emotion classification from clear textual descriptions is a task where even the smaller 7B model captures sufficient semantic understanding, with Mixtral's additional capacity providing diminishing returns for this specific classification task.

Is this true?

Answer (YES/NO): NO